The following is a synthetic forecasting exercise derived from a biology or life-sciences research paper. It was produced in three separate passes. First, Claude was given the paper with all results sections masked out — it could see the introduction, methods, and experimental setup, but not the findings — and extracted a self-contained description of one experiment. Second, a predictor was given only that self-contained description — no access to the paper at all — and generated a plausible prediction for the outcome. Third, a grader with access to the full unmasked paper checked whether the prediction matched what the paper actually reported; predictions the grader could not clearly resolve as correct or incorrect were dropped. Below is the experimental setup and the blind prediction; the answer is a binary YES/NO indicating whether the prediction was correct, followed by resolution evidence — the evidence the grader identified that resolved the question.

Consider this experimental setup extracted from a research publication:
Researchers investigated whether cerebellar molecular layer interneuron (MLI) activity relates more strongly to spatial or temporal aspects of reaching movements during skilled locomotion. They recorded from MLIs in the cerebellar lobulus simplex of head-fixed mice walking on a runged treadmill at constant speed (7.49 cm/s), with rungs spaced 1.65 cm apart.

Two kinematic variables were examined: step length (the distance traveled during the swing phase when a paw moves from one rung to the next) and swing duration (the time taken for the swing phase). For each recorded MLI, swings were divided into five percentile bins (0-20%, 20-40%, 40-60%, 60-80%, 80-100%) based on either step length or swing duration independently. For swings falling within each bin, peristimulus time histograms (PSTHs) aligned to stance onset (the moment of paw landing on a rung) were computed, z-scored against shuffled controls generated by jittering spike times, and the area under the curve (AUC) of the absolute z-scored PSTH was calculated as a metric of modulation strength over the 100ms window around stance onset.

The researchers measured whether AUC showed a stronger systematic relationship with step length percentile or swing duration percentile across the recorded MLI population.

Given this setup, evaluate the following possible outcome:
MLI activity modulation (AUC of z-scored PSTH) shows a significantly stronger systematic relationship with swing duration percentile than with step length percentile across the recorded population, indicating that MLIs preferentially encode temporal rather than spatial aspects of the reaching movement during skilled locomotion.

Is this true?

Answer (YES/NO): NO